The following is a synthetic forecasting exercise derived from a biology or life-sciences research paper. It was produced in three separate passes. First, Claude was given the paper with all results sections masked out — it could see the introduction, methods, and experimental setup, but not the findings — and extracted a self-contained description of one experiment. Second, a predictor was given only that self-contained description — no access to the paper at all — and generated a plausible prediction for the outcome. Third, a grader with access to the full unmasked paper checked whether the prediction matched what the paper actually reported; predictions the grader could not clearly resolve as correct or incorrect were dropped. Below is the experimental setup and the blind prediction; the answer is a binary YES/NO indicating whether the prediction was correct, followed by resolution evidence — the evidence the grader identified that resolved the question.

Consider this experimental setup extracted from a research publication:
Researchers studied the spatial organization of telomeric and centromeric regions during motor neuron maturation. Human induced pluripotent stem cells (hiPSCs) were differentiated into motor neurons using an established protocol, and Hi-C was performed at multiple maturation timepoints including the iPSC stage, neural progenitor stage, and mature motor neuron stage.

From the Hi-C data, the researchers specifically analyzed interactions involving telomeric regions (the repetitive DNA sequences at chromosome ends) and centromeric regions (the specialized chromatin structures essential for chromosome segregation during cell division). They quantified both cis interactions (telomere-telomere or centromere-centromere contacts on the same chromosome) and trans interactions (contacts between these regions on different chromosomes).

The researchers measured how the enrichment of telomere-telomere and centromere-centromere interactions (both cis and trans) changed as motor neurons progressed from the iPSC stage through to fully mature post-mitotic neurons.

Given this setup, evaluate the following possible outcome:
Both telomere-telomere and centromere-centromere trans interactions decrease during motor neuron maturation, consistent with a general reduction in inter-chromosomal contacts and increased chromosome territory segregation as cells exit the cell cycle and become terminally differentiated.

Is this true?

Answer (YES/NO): NO